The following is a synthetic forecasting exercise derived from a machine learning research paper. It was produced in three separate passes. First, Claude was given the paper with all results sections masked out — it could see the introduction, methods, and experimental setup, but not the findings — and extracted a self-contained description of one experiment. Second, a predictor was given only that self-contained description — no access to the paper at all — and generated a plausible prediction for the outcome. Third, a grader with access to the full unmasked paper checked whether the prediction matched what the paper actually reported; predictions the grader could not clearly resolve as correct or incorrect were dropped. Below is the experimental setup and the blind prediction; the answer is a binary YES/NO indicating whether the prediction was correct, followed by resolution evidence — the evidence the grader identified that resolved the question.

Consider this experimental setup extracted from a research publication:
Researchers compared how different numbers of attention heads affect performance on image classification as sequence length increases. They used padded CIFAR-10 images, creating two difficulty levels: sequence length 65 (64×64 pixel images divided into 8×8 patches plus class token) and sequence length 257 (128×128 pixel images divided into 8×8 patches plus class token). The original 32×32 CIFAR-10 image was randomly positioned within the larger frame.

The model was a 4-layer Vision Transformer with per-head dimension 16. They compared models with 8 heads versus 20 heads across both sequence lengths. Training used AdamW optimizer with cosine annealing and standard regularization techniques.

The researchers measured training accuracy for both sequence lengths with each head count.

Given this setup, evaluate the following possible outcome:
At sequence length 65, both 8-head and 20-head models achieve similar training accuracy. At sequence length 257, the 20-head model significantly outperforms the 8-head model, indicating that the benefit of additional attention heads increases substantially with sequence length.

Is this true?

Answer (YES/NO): NO